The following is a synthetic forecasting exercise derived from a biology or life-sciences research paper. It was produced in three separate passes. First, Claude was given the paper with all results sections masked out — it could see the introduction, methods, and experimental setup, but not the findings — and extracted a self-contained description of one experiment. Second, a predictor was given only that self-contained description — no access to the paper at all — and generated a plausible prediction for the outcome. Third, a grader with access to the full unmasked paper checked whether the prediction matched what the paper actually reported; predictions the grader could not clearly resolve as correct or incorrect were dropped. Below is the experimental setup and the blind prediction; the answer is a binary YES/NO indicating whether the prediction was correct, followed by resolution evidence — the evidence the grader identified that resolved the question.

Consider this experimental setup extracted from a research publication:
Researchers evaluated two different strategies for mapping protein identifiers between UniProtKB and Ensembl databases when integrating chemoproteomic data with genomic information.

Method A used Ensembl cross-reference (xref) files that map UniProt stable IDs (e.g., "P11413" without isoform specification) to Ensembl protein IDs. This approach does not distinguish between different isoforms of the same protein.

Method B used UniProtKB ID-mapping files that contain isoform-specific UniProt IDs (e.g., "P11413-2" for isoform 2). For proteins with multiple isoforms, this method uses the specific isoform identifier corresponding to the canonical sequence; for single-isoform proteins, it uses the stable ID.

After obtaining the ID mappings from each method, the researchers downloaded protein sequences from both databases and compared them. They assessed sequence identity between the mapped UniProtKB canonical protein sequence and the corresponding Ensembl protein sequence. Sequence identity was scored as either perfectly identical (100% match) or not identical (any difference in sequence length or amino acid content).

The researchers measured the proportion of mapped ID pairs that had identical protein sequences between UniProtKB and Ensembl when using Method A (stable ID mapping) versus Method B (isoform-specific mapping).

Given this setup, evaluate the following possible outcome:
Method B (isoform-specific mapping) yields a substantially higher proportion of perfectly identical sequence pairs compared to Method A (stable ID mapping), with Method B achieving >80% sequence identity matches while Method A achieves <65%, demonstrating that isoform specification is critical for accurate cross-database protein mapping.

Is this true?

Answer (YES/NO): YES